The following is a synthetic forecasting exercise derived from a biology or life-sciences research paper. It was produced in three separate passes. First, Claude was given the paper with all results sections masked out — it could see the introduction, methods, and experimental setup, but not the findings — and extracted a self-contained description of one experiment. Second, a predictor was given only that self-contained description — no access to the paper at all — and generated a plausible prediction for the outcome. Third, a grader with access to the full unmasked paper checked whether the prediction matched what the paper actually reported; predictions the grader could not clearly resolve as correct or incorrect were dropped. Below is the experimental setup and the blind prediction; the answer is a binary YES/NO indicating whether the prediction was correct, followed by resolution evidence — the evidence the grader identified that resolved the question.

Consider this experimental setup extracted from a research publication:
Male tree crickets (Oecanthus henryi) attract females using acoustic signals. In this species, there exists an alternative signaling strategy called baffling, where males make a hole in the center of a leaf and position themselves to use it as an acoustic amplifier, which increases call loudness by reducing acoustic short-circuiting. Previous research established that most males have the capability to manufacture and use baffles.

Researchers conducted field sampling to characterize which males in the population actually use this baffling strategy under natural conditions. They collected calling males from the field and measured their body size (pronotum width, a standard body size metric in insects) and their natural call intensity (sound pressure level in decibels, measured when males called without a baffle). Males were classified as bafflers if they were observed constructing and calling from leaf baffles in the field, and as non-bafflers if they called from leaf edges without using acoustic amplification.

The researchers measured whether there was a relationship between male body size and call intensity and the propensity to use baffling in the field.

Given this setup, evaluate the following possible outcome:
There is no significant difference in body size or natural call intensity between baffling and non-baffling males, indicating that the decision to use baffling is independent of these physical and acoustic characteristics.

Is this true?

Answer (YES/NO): NO